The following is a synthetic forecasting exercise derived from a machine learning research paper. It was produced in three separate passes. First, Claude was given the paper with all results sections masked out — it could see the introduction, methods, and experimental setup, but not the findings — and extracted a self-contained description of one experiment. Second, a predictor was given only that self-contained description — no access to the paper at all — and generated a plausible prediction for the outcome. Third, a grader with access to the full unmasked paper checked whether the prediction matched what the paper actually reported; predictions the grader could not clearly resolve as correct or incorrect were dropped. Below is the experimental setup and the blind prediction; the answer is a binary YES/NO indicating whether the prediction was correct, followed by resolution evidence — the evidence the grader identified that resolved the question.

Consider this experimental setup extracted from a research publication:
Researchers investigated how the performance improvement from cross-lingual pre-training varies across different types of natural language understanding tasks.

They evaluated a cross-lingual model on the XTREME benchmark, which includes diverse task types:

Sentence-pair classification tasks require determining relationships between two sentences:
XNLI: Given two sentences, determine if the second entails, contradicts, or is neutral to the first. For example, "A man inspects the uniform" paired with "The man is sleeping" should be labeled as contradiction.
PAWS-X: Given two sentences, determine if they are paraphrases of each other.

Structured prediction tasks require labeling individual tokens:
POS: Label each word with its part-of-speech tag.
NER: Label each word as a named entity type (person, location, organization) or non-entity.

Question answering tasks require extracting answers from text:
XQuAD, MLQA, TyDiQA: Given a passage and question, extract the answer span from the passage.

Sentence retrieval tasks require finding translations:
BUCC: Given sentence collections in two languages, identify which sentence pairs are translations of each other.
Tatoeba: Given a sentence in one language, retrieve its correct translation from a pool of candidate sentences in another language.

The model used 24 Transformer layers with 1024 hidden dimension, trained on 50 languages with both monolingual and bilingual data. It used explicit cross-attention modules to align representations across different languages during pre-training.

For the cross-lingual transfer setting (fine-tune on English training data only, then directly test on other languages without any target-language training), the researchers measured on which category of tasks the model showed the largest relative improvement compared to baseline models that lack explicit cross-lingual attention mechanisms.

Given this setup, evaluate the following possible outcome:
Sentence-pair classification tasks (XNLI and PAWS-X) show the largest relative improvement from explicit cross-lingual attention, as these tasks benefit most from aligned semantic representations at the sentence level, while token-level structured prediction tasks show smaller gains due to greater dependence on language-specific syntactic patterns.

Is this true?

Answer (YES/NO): NO